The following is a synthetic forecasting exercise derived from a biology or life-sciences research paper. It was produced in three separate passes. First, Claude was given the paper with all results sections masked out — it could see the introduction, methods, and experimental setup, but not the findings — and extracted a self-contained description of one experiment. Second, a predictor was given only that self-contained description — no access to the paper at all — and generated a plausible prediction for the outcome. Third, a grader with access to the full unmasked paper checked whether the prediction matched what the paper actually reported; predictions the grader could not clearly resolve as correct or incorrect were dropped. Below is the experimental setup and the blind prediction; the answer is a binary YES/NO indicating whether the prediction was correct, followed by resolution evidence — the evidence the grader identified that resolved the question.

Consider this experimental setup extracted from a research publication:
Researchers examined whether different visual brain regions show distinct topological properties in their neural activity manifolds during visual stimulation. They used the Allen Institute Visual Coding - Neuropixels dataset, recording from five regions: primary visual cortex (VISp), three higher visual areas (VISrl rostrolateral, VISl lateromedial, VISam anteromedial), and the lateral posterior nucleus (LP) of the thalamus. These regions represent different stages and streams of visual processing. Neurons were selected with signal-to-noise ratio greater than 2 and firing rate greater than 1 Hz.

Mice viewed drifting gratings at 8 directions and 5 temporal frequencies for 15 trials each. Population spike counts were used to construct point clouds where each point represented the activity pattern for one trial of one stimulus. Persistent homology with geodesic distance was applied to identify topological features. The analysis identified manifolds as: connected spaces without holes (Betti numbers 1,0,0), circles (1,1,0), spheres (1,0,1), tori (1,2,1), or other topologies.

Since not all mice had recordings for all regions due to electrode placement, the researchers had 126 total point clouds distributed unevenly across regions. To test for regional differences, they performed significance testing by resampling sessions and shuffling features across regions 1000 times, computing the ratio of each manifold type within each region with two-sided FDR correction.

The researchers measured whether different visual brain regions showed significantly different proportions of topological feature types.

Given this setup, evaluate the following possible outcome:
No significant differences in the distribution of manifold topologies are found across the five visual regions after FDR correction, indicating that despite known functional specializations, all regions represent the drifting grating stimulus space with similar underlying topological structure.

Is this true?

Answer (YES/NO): YES